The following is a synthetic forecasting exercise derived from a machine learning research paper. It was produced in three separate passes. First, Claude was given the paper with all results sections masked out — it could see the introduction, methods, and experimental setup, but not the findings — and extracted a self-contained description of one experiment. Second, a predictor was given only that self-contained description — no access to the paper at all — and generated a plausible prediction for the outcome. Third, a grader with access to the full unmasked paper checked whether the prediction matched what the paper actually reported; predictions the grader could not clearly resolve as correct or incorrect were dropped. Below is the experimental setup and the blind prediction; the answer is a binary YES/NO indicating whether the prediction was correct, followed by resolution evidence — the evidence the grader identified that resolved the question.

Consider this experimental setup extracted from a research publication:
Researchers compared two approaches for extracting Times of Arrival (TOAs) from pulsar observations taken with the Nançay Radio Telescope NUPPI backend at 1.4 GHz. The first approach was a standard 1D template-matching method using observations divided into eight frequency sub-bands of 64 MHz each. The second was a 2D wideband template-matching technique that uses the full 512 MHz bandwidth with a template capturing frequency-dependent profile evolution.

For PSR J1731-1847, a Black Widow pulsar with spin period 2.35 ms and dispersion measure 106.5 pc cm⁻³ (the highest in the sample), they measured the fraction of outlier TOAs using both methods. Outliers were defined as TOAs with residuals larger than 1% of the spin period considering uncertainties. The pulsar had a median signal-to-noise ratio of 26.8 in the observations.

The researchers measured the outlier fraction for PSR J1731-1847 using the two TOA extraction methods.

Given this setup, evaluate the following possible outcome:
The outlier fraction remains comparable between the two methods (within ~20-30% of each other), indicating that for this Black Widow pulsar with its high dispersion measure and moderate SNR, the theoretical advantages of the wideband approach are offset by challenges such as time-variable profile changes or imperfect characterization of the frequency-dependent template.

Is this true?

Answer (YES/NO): NO